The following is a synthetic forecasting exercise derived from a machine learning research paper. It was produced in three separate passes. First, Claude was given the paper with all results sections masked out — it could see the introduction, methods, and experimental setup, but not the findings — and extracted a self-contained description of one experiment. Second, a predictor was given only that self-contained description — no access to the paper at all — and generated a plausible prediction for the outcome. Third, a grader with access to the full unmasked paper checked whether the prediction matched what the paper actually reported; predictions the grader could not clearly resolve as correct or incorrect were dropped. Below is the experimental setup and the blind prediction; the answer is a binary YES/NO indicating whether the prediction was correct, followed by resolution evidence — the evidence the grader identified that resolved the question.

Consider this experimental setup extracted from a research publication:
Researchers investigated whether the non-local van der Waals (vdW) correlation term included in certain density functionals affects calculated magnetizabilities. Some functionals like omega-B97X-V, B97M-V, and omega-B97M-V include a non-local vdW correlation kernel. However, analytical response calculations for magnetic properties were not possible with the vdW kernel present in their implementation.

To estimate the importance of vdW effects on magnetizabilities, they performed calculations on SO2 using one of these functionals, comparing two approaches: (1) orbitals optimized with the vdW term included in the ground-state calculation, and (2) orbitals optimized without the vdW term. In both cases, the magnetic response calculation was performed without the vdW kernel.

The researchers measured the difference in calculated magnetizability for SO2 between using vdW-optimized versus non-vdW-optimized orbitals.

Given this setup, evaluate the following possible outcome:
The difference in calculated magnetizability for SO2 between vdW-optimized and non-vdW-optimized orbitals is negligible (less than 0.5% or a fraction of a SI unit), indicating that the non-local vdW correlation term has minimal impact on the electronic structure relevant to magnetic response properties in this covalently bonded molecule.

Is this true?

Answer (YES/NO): YES